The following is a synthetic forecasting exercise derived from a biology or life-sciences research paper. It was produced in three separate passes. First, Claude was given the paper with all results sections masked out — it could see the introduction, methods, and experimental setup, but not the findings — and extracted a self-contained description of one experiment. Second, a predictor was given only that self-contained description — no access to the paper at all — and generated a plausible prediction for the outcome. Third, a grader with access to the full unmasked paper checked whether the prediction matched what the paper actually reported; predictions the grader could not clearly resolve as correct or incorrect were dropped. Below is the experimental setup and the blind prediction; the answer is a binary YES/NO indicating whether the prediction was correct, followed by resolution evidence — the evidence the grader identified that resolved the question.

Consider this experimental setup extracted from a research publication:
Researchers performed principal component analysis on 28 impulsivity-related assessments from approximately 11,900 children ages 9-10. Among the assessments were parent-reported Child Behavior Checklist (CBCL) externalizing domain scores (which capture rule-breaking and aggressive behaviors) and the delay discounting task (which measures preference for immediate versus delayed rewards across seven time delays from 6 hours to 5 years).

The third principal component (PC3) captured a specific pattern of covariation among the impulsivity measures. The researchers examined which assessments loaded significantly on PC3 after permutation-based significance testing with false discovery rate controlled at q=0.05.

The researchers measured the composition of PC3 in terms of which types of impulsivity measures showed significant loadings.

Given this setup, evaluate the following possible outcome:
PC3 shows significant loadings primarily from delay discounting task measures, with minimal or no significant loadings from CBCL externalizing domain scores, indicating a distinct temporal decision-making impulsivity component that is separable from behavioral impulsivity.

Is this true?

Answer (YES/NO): NO